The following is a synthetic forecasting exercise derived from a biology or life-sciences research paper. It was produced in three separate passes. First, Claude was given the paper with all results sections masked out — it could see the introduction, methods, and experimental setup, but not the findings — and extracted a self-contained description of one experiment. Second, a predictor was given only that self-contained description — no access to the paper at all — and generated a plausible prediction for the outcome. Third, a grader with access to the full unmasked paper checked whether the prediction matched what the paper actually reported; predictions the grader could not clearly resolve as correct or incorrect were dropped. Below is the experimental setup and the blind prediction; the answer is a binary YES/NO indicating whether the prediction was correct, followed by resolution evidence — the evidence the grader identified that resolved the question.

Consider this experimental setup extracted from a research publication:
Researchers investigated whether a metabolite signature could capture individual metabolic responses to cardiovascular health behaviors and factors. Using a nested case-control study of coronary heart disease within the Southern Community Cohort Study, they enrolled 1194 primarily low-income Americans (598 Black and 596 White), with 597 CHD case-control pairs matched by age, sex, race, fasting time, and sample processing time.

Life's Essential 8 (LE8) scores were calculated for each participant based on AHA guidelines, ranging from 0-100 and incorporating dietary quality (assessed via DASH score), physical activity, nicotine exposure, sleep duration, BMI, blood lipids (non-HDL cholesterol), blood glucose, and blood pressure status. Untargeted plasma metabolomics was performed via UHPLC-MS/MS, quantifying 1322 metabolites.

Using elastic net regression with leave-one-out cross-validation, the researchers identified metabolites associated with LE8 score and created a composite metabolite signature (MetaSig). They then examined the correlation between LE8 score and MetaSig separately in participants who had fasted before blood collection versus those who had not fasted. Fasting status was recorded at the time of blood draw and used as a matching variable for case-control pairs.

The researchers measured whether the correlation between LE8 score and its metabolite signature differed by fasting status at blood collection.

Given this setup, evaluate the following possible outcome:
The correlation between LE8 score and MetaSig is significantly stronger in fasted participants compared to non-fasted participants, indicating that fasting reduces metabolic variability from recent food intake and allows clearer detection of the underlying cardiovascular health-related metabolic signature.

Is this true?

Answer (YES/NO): NO